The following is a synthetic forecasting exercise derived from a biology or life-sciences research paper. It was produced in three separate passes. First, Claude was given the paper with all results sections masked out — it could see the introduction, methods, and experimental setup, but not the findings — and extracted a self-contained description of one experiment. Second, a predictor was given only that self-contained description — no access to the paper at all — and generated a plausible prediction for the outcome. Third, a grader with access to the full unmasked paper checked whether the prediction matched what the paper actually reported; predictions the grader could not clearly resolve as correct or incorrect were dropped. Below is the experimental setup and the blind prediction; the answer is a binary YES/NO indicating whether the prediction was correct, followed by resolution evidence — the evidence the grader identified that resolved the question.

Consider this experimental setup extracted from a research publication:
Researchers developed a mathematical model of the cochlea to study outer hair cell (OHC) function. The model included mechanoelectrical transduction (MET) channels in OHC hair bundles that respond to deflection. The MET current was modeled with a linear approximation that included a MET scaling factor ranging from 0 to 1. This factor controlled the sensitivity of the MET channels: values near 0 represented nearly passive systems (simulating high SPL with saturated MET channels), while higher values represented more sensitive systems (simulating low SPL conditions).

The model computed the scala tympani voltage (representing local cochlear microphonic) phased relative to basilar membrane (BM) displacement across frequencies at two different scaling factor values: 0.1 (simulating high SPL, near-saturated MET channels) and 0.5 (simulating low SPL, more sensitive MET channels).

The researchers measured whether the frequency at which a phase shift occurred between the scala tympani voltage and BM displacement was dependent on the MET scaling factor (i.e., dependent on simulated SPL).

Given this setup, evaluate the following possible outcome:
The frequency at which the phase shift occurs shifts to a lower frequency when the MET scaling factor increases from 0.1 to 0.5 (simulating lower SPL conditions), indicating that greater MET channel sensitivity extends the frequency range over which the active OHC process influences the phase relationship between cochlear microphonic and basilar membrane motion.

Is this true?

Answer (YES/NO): NO